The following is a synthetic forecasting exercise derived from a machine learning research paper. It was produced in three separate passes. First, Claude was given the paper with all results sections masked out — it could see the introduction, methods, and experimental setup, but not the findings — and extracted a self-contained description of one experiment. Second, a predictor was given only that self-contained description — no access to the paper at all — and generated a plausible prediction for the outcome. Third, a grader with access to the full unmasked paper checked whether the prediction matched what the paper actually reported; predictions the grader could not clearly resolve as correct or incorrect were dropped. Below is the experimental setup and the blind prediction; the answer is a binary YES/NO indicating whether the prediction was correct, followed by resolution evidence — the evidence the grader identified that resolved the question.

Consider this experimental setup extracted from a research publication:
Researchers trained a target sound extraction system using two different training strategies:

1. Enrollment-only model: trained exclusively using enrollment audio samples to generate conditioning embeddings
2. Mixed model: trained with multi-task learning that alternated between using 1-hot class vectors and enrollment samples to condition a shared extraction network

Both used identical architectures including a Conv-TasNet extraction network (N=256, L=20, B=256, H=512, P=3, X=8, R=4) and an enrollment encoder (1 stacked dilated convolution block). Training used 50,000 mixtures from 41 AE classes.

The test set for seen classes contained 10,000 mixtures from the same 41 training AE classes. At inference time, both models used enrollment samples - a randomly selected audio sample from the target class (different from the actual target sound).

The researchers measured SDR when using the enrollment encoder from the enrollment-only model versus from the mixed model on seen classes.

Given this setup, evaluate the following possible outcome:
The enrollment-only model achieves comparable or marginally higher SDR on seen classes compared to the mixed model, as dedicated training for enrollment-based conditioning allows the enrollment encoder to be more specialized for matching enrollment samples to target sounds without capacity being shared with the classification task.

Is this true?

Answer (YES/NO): NO